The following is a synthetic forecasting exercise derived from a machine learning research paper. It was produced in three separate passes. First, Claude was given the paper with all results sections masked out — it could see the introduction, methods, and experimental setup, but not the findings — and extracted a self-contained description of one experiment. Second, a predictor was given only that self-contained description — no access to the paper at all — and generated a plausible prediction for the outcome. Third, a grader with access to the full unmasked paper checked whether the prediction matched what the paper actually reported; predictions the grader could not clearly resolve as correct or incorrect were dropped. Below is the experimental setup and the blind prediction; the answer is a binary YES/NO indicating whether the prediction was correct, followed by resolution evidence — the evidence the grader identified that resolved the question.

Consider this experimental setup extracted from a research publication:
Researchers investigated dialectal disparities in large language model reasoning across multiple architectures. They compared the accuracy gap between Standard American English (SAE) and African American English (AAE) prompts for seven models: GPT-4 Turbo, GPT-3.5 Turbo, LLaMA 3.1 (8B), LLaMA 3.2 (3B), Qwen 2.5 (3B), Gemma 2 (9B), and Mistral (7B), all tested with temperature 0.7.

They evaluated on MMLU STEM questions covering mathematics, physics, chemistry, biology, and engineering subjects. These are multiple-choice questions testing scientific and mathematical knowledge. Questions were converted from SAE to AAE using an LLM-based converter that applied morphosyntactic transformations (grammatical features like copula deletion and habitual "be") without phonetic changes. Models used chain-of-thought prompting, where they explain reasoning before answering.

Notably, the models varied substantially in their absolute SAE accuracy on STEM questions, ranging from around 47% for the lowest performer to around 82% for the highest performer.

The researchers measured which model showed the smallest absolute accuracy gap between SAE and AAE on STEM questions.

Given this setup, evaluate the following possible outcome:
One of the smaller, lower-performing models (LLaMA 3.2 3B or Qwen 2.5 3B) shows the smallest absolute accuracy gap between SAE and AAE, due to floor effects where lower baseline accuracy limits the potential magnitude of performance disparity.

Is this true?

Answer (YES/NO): NO